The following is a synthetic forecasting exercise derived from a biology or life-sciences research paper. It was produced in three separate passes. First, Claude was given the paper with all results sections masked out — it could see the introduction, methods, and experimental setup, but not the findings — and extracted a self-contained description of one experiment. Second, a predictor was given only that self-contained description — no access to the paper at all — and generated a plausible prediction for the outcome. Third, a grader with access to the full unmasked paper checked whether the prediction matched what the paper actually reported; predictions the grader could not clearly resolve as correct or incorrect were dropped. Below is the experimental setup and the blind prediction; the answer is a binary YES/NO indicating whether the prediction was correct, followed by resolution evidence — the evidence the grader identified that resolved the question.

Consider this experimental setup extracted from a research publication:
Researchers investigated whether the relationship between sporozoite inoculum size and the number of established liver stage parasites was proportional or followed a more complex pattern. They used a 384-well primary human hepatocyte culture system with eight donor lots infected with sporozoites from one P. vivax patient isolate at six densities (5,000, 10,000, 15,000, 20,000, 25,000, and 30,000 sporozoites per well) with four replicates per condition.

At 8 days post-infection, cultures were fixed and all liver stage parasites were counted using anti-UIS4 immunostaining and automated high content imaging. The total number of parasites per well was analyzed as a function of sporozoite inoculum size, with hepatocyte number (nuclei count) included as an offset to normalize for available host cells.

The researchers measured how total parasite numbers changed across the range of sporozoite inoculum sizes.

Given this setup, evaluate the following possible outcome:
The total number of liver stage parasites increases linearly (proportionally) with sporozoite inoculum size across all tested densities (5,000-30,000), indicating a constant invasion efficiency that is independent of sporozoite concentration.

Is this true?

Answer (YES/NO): NO